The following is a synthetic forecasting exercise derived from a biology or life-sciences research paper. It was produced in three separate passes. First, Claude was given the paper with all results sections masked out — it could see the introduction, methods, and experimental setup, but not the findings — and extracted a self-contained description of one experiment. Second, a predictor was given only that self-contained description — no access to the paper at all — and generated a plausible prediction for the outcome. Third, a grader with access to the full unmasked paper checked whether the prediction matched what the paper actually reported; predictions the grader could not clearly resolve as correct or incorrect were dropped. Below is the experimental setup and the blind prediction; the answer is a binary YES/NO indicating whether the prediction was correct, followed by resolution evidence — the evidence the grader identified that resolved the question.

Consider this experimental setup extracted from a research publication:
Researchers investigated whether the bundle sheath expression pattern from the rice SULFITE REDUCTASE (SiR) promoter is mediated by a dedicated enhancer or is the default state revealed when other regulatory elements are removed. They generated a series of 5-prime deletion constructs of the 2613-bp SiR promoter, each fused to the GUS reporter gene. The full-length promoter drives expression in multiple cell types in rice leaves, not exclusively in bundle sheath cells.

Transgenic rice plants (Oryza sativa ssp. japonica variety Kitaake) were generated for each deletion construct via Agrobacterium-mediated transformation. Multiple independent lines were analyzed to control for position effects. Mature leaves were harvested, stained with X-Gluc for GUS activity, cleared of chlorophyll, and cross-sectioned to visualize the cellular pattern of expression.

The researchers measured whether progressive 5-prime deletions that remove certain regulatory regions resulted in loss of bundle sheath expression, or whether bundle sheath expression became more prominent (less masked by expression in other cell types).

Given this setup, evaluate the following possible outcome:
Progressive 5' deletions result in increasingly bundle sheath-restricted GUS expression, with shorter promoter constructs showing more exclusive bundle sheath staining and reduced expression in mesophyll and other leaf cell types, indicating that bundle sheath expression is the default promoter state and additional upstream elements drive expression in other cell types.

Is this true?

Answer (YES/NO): NO